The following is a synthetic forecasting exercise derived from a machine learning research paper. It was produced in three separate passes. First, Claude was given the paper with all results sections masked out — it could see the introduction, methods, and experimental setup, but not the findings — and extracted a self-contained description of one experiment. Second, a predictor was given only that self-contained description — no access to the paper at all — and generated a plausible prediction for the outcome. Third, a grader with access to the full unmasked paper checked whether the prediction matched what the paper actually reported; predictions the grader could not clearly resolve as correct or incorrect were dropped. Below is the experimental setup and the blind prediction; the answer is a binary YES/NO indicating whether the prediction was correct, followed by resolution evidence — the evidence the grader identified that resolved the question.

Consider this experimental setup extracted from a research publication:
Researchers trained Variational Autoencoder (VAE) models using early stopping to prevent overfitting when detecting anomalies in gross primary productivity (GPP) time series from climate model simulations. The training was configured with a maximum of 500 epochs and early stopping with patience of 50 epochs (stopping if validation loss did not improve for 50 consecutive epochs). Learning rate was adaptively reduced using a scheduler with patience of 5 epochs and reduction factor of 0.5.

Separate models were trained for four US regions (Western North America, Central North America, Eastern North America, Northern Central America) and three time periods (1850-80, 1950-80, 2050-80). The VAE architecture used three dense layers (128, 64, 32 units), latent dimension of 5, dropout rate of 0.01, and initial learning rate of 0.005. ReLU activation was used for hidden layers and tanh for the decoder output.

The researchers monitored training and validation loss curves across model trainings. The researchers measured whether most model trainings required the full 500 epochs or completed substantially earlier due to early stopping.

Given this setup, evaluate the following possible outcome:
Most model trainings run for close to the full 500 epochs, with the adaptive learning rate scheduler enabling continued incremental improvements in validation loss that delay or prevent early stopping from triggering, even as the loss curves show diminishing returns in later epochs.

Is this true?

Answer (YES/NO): NO